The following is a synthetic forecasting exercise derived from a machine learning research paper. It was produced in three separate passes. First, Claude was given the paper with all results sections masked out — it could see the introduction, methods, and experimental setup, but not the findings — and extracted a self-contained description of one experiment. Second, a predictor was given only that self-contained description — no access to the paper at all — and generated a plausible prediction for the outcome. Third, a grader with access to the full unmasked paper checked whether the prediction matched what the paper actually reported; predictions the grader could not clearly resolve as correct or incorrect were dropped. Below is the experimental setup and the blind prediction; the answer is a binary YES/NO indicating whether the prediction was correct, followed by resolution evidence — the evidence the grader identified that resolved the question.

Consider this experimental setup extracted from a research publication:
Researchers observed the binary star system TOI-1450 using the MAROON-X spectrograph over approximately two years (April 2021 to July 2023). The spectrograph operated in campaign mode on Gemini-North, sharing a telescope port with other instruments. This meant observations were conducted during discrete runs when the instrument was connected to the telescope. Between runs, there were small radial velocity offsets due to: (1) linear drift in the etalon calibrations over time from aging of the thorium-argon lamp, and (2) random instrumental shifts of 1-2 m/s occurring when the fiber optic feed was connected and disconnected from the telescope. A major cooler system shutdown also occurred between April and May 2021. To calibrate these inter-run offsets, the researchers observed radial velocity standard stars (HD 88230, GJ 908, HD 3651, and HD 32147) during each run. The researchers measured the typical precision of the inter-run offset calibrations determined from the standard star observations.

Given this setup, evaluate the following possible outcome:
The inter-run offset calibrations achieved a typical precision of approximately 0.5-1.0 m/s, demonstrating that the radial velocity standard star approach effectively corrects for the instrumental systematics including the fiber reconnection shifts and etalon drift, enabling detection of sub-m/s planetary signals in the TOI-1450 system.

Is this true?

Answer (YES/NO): YES